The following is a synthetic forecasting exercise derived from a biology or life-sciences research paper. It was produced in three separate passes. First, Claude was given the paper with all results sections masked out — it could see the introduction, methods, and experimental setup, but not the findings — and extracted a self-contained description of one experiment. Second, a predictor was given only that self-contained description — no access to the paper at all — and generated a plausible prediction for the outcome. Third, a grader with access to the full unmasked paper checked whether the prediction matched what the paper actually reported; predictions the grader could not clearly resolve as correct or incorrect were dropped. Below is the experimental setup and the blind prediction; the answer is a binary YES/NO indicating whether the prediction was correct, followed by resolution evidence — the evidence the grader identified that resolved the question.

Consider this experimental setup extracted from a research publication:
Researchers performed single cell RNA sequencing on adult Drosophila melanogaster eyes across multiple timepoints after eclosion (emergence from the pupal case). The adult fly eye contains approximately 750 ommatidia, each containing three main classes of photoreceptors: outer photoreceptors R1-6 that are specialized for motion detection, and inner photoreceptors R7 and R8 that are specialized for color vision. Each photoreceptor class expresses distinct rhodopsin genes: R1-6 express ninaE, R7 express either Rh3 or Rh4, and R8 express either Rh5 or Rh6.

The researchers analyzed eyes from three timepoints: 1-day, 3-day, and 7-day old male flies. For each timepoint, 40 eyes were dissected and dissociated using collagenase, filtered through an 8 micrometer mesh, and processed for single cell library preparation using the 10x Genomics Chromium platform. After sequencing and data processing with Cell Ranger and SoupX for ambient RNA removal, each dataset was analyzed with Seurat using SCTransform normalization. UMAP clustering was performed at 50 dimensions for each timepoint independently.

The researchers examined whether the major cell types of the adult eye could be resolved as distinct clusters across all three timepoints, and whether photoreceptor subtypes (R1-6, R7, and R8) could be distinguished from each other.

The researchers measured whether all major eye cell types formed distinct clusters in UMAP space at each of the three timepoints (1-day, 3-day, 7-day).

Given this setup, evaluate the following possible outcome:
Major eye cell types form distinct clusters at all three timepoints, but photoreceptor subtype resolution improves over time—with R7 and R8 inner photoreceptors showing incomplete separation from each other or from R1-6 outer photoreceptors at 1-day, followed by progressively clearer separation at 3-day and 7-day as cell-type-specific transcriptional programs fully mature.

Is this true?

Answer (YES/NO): NO